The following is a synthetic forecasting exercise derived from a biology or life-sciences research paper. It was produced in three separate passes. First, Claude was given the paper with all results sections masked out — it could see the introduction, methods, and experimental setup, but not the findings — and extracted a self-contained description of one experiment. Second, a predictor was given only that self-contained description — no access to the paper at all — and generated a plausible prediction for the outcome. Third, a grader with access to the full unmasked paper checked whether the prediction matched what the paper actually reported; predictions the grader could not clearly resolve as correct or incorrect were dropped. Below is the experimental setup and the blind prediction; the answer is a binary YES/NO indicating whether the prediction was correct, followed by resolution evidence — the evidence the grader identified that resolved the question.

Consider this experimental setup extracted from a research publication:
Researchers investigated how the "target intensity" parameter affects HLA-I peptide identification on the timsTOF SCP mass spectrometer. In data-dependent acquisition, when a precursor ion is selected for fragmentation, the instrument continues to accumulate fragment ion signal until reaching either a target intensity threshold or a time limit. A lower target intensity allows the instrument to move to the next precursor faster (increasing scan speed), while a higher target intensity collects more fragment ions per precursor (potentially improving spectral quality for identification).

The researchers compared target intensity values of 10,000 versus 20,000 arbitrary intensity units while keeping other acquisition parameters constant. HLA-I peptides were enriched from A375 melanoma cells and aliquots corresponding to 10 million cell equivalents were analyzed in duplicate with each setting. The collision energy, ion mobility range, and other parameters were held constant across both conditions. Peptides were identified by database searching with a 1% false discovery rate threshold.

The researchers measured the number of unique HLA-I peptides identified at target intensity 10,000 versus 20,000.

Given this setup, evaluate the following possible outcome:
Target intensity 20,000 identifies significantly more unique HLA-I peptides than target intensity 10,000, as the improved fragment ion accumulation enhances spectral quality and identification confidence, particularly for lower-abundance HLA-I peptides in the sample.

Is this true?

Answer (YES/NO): NO